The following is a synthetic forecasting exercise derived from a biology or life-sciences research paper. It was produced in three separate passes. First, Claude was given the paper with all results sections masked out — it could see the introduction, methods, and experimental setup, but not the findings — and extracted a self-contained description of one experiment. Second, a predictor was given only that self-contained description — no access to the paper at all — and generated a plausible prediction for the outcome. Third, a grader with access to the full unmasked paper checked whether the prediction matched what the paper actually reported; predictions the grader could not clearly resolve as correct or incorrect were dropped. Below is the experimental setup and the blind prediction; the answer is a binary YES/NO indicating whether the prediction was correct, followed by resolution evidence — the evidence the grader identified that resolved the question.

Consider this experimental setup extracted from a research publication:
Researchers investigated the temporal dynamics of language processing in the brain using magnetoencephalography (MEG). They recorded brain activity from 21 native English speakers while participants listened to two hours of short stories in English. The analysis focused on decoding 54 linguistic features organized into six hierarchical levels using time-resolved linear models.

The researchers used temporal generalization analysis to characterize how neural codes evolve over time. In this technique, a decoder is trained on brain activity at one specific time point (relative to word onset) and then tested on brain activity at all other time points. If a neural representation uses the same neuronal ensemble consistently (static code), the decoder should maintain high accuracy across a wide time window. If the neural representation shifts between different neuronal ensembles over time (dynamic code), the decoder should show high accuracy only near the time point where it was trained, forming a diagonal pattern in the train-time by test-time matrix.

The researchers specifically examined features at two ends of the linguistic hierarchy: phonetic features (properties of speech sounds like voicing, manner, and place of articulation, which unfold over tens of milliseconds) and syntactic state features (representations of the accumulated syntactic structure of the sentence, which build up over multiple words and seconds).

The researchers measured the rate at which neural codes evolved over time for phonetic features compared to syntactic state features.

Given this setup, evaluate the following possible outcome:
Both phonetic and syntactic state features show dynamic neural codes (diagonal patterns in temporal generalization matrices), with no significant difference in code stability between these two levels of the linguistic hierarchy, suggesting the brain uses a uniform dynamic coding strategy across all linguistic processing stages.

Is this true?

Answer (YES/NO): NO